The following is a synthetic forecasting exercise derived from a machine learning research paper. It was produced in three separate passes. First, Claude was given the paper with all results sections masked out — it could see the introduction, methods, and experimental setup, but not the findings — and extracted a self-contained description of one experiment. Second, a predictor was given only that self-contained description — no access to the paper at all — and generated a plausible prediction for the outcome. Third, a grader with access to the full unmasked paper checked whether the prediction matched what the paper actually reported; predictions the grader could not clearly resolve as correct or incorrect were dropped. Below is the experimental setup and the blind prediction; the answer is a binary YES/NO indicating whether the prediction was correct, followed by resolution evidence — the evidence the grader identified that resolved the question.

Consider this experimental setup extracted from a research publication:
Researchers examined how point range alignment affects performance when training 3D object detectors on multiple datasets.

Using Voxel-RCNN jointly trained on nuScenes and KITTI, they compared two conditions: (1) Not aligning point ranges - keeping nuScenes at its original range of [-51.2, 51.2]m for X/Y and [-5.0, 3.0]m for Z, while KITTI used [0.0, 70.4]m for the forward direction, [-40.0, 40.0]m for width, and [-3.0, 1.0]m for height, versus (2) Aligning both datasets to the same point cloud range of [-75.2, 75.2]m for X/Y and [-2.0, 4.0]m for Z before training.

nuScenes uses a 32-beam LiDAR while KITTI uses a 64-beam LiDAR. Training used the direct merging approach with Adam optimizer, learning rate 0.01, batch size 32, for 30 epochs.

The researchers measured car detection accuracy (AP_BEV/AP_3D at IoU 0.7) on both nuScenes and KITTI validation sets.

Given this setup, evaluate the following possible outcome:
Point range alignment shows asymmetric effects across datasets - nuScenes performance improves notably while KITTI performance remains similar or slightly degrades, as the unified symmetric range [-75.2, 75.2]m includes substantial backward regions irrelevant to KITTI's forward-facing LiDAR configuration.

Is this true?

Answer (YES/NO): NO